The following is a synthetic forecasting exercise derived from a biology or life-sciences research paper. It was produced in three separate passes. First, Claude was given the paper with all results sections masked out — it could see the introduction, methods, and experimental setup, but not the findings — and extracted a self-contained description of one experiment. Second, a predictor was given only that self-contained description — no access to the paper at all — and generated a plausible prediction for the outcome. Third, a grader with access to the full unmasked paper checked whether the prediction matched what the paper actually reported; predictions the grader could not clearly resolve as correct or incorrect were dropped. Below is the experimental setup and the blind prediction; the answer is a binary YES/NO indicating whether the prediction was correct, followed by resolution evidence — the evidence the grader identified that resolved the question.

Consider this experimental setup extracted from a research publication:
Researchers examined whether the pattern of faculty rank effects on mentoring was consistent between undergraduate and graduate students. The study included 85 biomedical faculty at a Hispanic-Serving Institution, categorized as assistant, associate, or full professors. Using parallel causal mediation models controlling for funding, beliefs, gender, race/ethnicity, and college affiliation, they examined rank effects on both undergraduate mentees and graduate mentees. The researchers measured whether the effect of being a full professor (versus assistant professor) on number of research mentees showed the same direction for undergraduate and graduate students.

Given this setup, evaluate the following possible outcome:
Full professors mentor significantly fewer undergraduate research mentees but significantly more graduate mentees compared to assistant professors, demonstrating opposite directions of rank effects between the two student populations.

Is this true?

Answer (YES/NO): YES